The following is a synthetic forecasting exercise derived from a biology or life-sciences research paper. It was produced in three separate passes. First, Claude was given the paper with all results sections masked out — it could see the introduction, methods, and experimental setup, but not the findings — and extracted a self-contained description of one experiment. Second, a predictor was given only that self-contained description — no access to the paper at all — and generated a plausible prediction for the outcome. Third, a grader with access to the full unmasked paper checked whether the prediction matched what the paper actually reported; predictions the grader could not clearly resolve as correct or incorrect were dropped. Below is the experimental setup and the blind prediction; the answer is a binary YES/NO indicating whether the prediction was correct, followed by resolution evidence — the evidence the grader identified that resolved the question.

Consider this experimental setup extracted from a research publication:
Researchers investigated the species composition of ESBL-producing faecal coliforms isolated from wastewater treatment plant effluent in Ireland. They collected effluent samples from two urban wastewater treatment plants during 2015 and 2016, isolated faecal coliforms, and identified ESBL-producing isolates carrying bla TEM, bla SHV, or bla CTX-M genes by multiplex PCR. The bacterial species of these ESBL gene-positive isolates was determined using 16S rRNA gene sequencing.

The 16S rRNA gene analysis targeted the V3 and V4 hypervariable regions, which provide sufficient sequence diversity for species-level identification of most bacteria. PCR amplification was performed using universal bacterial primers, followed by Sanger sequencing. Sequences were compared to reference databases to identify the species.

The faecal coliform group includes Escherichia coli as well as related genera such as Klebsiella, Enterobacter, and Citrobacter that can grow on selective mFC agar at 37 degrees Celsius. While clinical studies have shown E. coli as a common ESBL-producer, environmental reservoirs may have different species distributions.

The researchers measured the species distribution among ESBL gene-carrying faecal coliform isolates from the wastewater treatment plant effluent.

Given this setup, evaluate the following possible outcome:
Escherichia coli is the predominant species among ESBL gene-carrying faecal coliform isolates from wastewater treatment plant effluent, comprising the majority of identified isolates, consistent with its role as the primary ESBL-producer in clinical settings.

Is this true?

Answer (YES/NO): YES